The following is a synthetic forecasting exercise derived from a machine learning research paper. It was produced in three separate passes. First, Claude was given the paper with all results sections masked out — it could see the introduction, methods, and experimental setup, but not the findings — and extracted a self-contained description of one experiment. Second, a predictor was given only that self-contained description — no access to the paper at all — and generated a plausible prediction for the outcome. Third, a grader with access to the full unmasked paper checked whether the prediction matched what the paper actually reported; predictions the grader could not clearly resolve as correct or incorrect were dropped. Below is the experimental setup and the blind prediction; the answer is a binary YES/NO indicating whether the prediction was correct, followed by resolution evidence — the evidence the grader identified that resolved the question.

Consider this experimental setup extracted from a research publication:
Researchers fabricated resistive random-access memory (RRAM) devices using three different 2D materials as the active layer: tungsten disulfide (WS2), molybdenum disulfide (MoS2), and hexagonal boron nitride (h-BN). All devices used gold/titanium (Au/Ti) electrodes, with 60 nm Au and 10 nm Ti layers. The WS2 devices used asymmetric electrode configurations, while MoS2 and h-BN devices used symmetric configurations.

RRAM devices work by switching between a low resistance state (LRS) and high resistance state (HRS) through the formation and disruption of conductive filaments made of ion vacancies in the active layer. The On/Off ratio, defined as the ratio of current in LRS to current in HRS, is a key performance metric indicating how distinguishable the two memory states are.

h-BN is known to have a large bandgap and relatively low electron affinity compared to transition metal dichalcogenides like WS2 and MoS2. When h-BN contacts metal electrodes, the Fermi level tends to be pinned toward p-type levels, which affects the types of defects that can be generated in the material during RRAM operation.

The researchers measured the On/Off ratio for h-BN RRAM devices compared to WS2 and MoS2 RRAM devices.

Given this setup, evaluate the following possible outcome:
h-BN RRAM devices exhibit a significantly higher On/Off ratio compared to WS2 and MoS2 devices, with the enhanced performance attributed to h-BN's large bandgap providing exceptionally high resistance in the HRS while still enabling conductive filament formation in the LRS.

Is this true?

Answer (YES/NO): NO